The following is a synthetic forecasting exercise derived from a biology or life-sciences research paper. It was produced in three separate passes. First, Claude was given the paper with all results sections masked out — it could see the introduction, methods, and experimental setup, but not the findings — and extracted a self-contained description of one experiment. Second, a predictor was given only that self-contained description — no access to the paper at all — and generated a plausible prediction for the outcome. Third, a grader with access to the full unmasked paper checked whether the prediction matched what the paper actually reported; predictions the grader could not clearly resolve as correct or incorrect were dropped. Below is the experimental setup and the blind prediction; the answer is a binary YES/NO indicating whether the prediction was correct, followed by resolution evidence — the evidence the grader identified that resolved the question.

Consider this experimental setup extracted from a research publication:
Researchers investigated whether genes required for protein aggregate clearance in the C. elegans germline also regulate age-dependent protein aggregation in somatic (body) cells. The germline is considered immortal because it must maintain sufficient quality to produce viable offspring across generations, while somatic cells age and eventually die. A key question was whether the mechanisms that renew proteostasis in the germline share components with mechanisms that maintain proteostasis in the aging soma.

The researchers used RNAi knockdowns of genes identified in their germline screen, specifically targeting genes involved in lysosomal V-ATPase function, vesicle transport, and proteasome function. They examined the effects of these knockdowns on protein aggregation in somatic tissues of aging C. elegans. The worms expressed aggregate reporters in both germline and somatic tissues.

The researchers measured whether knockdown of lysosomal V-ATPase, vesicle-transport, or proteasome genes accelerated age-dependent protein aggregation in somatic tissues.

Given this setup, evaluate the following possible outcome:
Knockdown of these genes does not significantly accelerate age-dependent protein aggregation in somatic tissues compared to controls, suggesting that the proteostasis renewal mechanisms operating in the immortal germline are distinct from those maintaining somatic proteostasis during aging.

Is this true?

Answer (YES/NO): NO